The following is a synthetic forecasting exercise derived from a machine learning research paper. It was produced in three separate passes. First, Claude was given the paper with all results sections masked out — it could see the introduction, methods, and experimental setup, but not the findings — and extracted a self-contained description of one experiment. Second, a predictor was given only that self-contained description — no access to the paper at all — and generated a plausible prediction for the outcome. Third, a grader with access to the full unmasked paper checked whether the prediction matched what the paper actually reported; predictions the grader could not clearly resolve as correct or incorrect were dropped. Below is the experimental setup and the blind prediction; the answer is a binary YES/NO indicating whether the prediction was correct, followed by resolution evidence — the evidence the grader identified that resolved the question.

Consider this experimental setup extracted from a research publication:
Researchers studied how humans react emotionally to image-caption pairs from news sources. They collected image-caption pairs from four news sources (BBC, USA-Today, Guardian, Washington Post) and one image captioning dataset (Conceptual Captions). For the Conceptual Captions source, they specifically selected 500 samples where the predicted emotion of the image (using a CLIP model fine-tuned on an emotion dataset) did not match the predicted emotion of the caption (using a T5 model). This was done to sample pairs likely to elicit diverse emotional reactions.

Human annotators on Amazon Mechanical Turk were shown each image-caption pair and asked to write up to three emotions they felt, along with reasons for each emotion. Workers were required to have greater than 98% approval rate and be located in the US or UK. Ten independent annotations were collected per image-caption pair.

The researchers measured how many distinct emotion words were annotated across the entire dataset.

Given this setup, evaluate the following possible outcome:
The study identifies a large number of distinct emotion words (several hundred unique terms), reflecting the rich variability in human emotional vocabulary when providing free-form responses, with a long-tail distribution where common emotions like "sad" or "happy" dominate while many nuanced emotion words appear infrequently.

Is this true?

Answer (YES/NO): YES